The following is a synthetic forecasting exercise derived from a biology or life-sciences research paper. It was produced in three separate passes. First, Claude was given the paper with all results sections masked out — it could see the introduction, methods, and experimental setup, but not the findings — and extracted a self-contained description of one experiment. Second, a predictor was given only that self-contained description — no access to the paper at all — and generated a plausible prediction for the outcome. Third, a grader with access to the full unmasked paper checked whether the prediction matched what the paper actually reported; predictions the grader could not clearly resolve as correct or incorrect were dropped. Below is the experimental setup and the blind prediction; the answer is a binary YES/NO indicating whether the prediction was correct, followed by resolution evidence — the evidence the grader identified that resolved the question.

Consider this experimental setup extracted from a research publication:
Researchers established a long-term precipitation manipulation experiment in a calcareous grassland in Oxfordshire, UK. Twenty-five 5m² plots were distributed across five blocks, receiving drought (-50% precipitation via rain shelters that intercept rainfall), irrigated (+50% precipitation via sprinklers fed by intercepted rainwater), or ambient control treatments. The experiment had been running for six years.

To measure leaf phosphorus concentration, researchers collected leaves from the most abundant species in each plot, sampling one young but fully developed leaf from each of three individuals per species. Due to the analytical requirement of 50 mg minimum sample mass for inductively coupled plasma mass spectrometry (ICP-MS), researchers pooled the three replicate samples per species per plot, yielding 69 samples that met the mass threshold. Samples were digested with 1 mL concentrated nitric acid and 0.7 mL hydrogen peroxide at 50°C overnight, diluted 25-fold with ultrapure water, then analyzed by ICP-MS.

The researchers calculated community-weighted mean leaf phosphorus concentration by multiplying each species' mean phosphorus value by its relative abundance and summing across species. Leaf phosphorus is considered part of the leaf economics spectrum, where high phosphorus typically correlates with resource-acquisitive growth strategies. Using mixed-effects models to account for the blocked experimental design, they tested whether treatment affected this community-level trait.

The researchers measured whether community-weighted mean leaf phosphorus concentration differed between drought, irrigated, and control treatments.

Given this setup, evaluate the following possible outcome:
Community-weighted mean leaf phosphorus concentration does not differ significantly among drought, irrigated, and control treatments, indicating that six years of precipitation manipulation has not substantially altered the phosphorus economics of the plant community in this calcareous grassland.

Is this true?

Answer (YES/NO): NO